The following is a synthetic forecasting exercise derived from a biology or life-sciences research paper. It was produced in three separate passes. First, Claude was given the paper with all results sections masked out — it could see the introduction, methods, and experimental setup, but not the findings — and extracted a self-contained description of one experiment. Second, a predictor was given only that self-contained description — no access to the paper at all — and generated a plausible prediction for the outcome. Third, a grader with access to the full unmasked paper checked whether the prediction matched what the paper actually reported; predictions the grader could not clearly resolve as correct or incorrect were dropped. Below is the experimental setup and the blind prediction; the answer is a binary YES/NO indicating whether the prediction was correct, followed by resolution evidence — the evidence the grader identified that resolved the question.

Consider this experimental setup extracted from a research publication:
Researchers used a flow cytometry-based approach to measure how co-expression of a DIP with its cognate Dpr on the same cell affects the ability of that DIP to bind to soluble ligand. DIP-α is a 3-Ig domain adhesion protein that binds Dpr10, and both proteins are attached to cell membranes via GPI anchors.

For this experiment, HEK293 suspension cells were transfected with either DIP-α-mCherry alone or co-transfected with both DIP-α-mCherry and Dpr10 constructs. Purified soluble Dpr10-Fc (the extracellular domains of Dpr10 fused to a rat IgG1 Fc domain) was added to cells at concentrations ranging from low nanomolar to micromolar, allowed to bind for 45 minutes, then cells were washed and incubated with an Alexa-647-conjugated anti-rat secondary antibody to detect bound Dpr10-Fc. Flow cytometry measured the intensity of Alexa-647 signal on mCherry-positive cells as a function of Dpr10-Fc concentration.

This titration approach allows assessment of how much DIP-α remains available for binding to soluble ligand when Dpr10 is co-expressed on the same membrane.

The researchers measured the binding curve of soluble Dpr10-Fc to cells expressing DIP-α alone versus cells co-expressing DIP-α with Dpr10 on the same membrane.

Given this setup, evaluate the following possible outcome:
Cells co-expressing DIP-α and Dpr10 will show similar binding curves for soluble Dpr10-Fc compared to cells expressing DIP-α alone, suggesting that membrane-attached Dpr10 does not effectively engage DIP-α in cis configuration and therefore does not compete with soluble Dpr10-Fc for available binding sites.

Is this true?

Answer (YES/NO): NO